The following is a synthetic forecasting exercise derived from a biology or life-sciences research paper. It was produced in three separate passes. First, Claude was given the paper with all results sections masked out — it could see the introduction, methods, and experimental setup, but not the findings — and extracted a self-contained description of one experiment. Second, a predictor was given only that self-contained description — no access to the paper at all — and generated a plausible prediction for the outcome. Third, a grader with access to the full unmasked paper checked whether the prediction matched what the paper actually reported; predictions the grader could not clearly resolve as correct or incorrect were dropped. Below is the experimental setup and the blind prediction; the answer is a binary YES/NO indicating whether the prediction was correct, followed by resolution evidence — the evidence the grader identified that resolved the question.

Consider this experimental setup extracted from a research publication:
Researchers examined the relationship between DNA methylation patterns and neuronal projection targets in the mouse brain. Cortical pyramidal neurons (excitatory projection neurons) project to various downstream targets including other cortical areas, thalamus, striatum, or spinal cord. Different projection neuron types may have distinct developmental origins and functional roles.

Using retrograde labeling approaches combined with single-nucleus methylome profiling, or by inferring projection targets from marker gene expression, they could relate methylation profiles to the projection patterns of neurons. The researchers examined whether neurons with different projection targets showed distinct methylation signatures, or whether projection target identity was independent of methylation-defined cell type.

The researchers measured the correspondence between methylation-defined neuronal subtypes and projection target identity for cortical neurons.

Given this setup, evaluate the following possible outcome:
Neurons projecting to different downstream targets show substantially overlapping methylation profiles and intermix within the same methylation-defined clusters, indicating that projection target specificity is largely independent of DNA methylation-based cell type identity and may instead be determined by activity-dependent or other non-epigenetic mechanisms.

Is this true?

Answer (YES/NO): NO